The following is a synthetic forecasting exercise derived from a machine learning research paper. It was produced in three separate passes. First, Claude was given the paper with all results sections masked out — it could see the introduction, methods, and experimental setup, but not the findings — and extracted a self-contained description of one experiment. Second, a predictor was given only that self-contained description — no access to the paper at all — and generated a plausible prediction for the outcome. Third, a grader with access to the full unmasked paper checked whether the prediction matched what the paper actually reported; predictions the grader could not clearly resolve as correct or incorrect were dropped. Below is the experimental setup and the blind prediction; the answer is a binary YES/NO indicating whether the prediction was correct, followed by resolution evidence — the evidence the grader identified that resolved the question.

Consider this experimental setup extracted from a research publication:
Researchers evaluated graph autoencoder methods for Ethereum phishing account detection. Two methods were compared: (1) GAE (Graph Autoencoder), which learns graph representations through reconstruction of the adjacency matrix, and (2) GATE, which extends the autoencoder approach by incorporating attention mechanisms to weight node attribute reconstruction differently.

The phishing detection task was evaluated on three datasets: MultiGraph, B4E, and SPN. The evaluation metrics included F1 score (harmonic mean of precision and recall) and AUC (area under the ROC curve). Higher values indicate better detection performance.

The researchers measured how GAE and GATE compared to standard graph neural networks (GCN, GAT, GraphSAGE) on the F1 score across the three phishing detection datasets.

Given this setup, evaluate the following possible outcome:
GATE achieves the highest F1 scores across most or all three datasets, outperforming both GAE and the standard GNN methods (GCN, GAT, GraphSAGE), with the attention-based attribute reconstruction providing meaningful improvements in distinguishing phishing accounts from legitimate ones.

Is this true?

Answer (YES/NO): NO